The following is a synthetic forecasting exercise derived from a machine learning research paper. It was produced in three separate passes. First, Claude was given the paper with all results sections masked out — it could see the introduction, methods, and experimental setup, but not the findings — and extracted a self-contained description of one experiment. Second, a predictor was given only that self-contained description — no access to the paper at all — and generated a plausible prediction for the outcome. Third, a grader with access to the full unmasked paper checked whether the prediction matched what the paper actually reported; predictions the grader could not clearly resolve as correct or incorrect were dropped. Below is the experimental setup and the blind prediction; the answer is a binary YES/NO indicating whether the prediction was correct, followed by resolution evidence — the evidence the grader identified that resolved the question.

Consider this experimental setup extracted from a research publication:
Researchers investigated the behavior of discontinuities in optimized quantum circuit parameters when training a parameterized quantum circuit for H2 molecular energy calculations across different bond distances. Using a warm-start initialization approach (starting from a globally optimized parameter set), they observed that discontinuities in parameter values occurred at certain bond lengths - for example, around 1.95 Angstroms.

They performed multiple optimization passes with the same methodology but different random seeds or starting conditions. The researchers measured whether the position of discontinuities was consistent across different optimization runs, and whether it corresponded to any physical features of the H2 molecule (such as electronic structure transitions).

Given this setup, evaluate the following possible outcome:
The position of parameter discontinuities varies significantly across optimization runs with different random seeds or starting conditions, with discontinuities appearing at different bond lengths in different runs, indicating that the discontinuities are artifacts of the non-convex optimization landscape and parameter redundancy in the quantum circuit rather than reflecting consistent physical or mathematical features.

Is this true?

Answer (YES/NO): YES